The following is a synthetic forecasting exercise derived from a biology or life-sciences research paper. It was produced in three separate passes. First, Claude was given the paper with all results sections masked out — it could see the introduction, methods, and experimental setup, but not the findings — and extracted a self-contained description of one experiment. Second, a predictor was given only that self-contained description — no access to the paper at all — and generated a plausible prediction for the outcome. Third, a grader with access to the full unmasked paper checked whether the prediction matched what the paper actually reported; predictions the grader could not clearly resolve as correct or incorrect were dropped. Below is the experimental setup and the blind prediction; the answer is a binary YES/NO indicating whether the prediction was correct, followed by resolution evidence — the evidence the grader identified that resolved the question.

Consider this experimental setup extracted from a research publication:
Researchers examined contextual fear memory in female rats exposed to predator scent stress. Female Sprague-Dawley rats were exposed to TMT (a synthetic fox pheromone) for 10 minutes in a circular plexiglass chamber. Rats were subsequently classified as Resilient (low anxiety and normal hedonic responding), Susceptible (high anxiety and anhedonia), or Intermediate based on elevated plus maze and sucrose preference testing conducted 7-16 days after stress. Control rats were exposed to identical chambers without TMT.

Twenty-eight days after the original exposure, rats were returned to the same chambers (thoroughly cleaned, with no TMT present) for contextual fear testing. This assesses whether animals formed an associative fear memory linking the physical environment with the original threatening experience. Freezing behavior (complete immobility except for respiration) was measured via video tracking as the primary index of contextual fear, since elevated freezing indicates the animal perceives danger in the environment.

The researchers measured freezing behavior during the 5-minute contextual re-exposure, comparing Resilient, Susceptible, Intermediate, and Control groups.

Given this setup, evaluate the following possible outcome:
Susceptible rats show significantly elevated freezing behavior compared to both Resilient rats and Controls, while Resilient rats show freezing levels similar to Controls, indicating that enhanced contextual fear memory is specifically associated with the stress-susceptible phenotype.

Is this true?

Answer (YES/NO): NO